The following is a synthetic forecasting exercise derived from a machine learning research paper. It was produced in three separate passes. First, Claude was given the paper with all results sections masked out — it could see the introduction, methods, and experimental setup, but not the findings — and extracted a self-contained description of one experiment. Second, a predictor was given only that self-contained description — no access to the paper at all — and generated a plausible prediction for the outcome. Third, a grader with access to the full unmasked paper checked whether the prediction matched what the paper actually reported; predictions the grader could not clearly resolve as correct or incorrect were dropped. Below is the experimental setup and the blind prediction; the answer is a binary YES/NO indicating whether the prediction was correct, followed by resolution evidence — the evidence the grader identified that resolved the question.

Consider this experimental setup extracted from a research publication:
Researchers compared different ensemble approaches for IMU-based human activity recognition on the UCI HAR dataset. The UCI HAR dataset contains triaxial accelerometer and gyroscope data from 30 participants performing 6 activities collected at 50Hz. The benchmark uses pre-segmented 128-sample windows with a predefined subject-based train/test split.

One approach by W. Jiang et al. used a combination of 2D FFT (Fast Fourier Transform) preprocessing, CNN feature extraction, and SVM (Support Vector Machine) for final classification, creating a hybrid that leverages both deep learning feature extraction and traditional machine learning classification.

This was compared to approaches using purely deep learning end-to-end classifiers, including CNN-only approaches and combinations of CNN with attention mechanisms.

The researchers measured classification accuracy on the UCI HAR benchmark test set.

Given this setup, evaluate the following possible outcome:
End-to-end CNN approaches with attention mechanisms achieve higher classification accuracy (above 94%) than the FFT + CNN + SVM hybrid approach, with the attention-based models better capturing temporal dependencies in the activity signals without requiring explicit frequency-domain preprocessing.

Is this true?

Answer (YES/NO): NO